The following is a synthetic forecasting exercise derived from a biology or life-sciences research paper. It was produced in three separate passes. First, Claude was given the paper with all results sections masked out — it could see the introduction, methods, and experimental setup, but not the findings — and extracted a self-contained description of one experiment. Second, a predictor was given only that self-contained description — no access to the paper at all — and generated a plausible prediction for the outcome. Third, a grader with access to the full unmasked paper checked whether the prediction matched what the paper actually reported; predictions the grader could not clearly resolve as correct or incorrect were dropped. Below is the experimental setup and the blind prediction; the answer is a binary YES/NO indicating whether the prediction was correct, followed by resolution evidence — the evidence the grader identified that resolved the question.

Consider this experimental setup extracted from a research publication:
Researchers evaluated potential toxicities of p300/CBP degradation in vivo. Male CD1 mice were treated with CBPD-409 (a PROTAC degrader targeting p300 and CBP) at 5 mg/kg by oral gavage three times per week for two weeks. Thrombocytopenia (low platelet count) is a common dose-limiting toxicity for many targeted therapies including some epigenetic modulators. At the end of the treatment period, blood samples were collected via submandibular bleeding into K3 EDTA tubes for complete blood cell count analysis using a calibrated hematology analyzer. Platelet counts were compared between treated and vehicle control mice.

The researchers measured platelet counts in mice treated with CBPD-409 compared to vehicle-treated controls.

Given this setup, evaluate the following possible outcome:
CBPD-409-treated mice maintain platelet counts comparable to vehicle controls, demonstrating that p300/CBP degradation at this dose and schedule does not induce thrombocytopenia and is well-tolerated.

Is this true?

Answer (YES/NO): YES